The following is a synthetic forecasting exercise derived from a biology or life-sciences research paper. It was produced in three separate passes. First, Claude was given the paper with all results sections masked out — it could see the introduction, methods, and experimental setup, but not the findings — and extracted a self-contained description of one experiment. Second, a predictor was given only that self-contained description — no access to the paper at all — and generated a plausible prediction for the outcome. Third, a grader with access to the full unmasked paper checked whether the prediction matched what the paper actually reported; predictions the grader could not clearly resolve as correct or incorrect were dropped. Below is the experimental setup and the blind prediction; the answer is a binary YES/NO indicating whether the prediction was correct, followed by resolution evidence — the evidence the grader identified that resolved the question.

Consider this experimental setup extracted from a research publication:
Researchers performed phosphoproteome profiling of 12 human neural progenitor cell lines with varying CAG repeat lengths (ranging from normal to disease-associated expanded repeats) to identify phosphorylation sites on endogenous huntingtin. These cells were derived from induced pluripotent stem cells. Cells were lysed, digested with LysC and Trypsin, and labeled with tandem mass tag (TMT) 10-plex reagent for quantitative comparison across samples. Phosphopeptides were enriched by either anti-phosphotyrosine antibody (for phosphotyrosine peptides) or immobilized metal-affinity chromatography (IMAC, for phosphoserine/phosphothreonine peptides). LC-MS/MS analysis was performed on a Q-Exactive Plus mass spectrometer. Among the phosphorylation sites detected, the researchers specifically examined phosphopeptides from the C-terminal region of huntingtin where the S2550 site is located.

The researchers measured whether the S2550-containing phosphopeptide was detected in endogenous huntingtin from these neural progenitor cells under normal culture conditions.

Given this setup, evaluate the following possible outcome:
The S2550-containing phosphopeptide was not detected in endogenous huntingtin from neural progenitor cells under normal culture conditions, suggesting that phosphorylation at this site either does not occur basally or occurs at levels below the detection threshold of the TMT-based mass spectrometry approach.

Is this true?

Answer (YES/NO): YES